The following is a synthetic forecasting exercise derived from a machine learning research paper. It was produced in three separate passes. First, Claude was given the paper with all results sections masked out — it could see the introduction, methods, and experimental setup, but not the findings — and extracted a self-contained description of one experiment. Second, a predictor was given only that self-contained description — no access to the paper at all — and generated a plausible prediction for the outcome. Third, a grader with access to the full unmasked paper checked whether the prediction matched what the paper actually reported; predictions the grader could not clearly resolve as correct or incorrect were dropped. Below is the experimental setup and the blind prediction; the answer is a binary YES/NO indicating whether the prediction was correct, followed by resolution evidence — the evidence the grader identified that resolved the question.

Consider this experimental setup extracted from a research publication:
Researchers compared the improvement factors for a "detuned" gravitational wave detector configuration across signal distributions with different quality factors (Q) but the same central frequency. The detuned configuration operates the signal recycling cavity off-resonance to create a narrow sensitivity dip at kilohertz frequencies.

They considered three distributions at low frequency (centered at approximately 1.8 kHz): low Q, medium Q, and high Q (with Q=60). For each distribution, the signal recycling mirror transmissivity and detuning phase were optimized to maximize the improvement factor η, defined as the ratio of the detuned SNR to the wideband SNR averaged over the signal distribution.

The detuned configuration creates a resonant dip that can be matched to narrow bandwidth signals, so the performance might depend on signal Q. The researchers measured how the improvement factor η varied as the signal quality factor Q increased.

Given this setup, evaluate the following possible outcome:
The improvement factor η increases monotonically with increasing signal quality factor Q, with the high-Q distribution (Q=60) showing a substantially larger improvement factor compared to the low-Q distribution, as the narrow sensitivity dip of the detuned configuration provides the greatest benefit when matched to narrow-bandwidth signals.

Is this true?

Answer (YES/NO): NO